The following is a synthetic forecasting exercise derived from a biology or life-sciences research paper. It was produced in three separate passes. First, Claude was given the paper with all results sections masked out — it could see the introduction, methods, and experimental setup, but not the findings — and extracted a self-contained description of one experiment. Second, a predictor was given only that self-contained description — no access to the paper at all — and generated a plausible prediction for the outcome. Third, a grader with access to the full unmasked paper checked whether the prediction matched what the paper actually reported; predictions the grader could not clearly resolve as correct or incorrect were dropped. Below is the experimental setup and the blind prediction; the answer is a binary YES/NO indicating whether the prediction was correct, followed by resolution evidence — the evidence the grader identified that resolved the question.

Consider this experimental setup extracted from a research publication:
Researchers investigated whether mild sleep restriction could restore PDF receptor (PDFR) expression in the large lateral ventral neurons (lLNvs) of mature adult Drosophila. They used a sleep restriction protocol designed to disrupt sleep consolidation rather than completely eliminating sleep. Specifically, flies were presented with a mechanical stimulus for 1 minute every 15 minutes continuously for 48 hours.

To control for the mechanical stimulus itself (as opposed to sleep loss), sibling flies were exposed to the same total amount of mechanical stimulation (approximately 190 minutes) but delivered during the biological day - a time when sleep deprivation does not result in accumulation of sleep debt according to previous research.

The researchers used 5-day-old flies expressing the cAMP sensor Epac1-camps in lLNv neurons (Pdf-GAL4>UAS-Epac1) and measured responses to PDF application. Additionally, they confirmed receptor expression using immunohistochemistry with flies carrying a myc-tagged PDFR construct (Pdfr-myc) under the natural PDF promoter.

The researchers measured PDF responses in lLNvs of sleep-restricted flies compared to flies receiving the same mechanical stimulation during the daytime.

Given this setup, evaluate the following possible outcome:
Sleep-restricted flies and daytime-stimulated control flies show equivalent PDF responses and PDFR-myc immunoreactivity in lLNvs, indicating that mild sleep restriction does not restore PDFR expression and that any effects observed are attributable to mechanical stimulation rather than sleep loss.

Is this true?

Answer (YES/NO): NO